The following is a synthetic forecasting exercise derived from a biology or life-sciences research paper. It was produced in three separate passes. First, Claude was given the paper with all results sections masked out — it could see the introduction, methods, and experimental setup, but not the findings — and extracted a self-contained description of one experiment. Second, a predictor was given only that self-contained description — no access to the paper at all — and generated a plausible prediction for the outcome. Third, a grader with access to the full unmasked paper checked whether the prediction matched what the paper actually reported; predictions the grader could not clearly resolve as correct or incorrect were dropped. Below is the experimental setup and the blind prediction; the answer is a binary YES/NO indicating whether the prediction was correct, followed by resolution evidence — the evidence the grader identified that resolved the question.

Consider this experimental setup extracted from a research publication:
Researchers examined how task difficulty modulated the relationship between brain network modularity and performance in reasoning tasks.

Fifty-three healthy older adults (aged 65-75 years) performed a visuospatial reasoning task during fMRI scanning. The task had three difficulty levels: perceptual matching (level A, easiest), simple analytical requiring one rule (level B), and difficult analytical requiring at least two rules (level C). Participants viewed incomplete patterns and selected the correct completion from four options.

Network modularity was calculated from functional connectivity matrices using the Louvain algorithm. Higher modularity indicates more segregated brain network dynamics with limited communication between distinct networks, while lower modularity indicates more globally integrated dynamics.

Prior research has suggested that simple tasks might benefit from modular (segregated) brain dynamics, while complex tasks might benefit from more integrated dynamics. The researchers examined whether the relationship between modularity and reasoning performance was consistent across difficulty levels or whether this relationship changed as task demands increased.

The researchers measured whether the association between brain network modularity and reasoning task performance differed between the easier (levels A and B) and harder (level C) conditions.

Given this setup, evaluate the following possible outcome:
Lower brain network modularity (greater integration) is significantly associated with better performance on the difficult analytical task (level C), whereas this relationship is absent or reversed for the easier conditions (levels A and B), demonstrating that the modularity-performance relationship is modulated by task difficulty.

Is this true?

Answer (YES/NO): YES